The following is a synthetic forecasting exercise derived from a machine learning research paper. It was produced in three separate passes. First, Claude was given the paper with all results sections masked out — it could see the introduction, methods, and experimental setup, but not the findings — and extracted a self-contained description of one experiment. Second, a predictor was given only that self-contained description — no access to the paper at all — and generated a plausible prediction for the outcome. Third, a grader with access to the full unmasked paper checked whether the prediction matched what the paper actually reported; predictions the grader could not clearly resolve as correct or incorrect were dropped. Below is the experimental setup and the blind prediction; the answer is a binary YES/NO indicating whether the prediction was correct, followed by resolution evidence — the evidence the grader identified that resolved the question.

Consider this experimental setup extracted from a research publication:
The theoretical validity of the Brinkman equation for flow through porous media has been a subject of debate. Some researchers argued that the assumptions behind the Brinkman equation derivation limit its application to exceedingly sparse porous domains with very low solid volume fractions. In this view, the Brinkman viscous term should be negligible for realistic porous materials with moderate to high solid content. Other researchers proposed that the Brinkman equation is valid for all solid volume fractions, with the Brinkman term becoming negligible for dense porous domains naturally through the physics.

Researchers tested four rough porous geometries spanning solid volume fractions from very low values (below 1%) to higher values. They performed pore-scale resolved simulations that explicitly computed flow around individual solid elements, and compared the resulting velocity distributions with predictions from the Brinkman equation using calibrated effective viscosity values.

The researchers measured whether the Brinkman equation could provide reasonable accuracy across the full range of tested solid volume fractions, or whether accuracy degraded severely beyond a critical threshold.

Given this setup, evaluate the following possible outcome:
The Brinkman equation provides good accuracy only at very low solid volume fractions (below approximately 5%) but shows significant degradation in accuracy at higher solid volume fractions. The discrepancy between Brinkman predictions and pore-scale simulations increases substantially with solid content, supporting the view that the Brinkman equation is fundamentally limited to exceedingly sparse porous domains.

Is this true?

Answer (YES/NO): NO